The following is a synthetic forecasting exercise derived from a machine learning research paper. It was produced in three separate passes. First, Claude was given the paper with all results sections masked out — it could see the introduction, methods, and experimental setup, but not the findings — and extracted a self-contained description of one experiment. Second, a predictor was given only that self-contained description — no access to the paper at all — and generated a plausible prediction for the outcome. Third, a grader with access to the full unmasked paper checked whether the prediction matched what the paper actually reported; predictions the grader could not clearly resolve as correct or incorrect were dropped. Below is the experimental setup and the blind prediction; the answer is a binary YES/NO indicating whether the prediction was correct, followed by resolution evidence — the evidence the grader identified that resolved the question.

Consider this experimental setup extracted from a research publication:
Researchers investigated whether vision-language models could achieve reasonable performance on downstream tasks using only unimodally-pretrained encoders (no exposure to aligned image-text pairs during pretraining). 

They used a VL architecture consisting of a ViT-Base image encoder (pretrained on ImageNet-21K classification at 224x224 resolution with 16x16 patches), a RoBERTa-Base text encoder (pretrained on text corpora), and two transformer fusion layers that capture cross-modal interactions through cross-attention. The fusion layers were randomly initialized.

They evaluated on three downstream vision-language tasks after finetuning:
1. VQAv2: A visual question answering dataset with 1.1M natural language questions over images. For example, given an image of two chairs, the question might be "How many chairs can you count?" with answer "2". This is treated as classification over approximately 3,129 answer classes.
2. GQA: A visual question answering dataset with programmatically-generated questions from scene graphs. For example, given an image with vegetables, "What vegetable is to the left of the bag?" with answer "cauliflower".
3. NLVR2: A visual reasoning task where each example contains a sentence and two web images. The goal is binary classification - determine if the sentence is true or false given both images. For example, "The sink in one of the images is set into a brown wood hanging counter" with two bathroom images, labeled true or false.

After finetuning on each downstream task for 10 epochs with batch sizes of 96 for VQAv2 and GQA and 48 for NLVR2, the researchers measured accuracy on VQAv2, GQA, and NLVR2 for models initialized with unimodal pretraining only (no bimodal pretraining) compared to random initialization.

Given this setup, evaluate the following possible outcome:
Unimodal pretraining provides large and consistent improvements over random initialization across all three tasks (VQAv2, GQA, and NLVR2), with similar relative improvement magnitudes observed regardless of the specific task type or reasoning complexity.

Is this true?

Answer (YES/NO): NO